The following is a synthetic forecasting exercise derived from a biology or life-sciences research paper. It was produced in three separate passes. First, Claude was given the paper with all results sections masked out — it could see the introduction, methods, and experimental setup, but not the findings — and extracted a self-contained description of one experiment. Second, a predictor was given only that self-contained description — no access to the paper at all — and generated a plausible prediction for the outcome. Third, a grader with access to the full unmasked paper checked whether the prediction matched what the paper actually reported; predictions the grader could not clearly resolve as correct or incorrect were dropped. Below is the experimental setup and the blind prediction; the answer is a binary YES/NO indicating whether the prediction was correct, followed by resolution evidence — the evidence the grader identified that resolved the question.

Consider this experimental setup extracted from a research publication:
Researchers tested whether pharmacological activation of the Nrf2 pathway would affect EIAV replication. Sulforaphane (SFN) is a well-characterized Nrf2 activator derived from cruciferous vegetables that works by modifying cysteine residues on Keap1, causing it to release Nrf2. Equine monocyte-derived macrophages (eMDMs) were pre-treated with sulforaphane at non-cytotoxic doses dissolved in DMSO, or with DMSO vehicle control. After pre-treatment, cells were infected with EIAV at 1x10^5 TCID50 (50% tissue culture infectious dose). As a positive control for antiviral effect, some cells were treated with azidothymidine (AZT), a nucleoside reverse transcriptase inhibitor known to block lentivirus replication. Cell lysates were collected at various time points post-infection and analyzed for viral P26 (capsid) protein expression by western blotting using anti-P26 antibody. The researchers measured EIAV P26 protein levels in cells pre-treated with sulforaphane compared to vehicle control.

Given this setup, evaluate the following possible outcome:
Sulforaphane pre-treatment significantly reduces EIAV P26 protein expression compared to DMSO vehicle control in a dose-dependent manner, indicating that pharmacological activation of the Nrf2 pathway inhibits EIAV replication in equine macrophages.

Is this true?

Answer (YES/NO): NO